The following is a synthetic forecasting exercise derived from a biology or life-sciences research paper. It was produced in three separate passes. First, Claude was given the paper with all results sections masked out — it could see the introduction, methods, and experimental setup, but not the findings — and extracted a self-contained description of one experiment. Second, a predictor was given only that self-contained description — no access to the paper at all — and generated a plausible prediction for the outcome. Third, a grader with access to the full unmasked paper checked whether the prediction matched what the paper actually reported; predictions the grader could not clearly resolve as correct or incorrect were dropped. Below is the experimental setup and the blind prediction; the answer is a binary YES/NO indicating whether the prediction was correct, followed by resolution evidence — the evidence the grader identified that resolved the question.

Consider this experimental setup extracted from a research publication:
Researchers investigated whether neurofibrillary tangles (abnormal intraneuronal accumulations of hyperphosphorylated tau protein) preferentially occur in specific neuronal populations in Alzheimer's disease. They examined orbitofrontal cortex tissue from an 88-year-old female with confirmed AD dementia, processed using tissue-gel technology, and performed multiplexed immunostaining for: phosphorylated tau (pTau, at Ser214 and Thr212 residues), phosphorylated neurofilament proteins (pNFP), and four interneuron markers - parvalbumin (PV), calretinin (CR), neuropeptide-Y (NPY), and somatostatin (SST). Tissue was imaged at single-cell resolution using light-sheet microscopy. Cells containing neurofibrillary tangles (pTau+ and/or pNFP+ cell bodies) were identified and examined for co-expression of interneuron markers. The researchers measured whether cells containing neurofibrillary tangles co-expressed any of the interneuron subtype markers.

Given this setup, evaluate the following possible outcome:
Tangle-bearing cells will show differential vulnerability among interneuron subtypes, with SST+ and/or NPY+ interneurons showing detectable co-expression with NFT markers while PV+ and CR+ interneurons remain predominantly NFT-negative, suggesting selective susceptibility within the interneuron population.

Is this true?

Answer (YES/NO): NO